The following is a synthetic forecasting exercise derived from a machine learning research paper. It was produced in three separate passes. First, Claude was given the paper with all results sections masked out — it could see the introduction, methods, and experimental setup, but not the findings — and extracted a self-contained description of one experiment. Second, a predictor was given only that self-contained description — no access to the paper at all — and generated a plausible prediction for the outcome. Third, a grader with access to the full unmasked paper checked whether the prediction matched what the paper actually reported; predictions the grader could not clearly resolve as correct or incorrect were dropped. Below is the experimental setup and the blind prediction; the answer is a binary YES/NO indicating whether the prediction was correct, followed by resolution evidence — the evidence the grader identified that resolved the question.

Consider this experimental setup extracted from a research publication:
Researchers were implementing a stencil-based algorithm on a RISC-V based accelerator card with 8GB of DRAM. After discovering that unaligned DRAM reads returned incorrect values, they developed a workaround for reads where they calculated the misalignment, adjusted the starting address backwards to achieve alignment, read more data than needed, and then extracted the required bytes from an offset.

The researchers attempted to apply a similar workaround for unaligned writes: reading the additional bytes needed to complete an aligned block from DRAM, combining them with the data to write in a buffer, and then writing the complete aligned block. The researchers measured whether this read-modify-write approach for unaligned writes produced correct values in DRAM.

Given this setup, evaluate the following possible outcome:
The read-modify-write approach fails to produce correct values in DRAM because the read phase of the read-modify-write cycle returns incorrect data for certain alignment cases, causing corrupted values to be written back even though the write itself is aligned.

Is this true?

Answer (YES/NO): NO